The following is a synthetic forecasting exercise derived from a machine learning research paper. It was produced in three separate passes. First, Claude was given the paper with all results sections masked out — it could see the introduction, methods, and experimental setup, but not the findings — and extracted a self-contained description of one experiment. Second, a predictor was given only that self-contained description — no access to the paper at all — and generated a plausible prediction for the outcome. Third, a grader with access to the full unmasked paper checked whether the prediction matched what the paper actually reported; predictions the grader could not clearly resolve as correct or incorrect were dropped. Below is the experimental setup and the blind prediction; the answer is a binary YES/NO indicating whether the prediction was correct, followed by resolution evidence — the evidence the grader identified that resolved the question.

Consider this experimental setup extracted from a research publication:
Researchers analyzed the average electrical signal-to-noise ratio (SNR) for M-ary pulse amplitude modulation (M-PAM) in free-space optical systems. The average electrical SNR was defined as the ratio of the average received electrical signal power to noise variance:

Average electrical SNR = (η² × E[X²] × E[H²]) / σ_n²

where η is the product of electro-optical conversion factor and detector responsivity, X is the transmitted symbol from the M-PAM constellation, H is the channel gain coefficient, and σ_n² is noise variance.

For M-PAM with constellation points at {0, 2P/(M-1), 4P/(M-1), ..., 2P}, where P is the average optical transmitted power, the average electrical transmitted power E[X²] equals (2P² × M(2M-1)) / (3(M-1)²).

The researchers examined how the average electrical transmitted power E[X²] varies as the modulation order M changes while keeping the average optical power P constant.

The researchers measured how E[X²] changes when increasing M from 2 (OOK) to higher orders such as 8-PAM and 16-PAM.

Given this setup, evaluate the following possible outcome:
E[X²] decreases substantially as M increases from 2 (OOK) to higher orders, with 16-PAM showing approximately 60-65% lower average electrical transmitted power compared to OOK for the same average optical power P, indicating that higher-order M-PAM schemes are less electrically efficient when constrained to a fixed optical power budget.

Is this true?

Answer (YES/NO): NO